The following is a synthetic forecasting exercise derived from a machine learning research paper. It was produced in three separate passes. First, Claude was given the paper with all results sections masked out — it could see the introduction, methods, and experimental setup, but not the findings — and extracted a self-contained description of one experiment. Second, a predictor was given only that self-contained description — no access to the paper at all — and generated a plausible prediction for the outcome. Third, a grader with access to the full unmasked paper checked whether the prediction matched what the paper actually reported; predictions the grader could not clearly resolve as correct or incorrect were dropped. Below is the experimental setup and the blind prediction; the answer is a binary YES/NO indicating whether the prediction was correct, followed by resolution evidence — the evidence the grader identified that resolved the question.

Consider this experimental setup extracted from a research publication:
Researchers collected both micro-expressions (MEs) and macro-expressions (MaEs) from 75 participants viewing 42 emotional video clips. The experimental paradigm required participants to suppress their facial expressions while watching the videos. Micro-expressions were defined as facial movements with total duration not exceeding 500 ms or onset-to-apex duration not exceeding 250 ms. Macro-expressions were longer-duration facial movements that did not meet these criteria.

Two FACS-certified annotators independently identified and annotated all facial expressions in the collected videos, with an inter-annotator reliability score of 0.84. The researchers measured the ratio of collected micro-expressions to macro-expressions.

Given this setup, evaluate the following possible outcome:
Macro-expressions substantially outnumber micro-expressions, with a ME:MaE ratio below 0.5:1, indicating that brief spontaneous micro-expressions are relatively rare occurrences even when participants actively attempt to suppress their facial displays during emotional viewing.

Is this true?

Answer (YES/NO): YES